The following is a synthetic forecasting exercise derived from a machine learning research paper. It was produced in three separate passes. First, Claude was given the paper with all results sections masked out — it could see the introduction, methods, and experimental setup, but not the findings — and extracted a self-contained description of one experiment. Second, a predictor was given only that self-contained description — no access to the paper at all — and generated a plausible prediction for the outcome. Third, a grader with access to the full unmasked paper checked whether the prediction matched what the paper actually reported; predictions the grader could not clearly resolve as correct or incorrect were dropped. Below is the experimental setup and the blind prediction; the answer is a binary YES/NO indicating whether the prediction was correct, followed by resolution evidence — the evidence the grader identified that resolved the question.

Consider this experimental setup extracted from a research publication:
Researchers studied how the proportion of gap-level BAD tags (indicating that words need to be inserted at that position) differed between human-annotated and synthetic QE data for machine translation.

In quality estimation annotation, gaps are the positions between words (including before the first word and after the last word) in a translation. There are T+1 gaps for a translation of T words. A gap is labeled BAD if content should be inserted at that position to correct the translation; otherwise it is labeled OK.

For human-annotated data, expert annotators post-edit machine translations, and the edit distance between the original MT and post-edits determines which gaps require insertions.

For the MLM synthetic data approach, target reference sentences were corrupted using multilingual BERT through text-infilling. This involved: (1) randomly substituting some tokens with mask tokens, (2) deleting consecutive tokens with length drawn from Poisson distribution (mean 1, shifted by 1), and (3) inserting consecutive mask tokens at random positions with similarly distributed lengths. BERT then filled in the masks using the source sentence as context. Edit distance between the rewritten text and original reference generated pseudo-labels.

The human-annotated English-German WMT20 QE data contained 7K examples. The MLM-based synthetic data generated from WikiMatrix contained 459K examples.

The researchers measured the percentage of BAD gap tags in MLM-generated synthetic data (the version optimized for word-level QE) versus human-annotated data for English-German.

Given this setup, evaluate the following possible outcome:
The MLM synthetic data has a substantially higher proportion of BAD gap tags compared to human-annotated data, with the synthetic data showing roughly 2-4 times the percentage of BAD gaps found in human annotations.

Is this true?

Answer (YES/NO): NO